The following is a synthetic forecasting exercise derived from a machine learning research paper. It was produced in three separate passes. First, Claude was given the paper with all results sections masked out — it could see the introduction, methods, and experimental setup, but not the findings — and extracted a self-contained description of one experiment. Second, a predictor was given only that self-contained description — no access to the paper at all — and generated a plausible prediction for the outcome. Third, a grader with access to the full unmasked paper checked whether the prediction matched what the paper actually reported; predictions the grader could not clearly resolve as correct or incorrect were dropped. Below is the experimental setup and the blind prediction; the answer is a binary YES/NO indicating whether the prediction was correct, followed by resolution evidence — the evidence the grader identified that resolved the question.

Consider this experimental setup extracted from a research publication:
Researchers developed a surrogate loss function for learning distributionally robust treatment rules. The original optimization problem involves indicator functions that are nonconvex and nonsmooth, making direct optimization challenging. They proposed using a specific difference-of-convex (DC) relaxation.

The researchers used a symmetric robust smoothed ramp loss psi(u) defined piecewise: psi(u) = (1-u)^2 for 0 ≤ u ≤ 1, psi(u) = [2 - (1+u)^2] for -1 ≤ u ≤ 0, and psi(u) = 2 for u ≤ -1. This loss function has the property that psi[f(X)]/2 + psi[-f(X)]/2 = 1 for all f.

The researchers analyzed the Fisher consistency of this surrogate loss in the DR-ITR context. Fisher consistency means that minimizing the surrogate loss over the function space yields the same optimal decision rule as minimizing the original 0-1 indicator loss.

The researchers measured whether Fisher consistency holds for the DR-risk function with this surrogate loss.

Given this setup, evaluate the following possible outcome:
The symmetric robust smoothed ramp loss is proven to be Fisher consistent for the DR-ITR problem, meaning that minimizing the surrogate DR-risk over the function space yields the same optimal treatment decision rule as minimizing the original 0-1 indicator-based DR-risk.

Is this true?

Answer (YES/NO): YES